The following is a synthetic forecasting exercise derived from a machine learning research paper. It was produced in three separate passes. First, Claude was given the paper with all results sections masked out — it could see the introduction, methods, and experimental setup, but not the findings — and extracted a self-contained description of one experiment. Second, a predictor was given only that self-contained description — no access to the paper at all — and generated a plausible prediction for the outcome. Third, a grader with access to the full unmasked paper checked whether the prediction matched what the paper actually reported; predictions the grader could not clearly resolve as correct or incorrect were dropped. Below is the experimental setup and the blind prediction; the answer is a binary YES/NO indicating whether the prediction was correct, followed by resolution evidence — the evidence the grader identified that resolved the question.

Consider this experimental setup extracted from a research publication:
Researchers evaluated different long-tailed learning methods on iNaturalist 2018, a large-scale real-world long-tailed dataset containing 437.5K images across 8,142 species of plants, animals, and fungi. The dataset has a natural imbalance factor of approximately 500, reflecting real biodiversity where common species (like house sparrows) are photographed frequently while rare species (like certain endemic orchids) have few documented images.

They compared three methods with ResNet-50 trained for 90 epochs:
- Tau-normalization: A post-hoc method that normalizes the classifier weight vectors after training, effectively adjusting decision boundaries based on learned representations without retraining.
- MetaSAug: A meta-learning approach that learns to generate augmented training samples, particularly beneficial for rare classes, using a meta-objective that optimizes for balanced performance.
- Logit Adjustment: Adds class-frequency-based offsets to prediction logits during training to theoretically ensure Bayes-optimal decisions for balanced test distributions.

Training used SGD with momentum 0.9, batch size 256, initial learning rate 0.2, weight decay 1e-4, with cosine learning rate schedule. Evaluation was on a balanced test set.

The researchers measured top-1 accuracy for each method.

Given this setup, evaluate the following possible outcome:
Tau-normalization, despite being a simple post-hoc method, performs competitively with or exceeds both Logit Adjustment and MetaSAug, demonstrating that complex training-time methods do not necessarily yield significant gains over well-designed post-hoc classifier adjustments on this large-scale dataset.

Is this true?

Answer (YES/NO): NO